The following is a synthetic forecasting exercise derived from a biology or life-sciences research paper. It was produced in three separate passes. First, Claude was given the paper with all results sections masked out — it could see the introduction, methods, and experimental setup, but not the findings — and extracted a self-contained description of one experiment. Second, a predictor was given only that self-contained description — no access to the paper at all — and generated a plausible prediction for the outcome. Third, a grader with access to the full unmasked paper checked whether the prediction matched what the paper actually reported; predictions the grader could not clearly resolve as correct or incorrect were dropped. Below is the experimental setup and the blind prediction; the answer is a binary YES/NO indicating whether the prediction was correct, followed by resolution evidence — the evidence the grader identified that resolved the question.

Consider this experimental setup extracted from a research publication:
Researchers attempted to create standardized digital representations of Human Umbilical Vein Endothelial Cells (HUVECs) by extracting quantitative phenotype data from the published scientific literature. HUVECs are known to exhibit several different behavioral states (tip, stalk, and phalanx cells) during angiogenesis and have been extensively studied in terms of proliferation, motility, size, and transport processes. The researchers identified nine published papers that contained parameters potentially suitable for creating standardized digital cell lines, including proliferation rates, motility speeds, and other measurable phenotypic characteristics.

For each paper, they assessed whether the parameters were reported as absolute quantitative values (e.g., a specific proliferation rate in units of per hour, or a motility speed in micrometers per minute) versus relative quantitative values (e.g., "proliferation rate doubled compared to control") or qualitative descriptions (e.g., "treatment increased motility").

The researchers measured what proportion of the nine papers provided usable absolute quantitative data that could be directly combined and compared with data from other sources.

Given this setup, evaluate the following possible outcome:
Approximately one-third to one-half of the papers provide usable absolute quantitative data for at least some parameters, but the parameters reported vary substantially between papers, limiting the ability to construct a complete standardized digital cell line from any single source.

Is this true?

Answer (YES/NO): NO